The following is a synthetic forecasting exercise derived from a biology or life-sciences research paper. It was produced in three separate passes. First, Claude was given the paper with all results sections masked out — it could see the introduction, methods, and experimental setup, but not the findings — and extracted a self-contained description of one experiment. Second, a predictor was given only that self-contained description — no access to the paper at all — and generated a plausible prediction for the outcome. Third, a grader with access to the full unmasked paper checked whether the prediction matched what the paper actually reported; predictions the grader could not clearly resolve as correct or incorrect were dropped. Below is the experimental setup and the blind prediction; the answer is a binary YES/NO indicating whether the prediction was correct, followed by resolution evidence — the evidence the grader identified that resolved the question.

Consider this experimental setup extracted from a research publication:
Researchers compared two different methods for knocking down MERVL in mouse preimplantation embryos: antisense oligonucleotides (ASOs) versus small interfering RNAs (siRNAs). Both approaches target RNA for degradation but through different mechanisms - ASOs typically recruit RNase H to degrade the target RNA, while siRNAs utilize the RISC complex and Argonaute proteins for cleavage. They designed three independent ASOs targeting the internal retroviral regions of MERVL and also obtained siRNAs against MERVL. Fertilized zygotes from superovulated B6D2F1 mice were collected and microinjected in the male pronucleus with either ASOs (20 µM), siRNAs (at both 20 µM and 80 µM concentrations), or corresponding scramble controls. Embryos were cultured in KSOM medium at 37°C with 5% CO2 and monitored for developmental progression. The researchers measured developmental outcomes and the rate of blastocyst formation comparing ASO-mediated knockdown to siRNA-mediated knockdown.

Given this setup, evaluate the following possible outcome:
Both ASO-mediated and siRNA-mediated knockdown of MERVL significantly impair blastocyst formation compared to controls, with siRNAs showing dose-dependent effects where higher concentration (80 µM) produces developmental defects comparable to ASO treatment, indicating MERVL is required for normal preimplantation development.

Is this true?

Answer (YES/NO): NO